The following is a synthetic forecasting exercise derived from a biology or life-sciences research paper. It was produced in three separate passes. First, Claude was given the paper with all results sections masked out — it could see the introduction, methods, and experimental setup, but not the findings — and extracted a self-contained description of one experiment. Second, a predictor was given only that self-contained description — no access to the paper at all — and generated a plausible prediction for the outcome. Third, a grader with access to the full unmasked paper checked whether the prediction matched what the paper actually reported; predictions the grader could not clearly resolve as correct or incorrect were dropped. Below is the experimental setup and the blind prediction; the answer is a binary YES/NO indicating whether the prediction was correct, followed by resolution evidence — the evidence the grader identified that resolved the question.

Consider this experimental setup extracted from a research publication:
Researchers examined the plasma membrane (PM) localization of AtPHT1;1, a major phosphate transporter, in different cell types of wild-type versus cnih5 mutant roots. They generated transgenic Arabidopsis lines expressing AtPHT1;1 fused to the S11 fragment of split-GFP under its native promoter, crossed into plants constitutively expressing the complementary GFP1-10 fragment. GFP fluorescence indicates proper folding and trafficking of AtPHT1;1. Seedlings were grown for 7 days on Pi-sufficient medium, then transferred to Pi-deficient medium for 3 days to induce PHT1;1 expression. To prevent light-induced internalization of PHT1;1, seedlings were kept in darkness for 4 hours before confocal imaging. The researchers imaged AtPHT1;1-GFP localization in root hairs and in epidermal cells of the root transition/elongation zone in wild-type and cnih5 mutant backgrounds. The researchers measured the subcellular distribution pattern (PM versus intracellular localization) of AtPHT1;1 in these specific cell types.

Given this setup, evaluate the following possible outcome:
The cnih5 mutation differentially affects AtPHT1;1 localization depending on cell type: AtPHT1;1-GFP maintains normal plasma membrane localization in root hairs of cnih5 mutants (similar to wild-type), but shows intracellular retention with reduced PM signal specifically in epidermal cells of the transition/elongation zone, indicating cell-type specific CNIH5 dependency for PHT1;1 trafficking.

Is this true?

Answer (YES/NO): NO